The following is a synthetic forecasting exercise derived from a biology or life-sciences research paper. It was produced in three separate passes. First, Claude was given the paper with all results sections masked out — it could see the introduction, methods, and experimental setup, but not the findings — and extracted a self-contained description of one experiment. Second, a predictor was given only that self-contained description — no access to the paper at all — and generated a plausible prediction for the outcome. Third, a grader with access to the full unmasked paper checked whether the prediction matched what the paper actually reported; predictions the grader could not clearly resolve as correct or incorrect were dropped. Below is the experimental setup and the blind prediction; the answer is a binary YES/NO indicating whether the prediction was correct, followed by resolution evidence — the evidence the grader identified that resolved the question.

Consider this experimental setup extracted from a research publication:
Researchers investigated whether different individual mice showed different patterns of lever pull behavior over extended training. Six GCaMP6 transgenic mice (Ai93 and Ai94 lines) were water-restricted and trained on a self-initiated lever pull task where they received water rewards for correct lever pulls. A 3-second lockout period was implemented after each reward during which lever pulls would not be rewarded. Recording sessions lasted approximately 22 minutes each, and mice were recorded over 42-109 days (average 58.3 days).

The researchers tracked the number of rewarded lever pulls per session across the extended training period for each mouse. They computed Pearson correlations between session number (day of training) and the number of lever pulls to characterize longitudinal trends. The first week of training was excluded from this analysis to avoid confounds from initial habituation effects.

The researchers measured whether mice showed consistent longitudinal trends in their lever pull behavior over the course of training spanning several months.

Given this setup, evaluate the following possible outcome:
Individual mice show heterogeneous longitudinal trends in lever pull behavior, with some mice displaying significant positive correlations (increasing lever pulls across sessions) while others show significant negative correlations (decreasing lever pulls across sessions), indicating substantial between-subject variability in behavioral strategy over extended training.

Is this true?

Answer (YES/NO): YES